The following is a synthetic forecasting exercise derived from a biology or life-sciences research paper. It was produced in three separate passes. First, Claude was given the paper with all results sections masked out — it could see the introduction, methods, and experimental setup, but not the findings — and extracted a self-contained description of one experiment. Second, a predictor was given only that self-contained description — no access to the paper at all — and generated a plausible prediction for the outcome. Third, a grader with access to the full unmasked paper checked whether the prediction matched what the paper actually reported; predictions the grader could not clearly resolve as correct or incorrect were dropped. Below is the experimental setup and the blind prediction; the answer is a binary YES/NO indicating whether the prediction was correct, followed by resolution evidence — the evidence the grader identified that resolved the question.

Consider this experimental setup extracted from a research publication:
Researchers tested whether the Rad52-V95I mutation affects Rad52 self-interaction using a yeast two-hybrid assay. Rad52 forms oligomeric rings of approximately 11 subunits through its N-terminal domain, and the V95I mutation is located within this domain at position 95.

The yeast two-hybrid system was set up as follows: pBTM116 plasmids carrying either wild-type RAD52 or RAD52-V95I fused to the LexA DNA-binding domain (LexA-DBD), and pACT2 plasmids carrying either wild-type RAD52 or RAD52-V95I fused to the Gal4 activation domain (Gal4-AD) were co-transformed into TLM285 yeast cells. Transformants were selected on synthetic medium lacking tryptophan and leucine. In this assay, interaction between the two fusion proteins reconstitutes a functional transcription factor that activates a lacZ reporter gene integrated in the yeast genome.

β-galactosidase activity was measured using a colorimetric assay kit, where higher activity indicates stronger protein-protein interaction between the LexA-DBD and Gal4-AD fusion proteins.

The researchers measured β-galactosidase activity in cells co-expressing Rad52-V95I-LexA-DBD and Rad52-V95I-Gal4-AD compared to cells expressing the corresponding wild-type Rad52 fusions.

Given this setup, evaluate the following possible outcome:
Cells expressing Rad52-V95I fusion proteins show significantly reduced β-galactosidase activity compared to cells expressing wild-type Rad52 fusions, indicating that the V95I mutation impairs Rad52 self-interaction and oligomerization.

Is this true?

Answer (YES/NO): NO